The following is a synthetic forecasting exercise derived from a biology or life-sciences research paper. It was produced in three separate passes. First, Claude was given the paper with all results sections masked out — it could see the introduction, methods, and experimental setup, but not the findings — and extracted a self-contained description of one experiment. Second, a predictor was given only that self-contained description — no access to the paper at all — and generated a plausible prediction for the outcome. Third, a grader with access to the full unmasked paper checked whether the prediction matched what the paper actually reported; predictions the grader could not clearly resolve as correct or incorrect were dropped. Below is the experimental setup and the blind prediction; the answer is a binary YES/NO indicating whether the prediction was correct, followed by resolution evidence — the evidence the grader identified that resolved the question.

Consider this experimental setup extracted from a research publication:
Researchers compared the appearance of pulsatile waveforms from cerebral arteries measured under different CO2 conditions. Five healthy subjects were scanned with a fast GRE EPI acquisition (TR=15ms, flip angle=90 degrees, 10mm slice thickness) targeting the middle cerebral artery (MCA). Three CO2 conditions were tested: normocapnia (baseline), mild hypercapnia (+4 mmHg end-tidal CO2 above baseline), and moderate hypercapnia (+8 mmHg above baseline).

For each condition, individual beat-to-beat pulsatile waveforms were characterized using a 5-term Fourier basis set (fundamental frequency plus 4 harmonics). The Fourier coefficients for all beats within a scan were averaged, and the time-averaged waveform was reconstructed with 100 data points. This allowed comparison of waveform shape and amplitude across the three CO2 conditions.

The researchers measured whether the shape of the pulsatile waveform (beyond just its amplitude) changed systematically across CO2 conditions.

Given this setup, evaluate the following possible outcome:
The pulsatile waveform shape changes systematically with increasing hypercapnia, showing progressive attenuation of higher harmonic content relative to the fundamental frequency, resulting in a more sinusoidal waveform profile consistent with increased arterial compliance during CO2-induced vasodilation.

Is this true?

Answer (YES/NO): NO